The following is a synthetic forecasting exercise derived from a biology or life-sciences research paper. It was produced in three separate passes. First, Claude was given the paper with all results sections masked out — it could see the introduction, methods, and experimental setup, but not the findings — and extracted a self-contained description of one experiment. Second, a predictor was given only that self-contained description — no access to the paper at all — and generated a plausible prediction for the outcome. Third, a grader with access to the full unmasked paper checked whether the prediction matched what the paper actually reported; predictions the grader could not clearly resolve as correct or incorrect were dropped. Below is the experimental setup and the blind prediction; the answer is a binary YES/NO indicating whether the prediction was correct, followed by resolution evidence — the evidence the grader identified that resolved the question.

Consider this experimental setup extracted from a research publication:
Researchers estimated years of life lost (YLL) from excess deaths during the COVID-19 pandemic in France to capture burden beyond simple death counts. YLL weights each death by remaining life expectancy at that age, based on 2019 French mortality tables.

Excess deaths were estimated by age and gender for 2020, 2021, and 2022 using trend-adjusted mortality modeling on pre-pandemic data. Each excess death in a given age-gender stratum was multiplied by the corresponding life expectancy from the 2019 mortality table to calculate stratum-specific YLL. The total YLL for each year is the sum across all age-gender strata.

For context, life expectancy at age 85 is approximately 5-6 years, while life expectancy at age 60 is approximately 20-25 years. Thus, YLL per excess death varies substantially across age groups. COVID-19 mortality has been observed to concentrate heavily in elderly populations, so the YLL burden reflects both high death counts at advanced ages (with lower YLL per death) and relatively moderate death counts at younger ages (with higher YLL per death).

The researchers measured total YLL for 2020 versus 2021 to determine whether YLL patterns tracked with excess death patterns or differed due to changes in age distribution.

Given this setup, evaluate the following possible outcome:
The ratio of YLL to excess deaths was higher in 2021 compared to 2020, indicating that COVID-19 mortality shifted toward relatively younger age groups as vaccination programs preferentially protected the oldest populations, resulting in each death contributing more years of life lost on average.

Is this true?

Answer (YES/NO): YES